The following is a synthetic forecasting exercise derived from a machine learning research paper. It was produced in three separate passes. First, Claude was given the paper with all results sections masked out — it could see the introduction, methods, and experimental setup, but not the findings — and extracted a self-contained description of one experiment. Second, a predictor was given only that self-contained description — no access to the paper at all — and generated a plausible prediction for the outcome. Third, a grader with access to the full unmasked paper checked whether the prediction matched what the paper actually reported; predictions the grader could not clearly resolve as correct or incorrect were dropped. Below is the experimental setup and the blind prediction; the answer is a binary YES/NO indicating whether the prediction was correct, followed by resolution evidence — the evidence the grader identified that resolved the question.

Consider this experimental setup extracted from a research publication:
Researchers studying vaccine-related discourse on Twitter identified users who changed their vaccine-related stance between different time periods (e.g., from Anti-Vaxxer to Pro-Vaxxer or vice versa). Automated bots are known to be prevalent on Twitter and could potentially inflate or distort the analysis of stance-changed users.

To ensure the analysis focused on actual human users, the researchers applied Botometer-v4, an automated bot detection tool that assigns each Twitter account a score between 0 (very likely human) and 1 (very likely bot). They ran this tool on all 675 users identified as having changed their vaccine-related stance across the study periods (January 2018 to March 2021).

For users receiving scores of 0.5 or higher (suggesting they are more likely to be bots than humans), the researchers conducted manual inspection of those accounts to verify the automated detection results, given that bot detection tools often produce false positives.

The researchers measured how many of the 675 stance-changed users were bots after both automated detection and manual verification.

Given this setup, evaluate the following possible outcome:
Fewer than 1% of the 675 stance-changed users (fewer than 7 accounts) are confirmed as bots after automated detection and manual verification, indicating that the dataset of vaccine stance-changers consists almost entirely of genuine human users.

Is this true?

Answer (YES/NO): YES